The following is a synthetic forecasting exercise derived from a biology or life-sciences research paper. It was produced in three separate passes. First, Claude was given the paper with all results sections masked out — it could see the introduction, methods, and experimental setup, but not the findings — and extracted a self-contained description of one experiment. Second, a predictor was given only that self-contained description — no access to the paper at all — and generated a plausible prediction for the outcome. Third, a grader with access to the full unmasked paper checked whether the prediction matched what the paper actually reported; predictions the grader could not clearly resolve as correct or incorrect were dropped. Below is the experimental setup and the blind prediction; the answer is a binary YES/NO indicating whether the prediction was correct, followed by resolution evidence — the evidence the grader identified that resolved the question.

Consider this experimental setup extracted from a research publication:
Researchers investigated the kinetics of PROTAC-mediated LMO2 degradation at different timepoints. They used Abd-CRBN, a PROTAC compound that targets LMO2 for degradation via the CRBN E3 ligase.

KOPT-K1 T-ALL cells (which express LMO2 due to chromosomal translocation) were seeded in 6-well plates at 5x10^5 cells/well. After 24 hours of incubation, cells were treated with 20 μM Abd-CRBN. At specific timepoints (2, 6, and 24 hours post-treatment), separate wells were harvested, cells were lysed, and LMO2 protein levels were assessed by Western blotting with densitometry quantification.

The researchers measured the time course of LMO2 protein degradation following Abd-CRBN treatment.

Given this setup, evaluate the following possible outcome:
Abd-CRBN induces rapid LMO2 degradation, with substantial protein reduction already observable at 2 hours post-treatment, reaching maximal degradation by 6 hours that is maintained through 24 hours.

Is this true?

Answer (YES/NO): NO